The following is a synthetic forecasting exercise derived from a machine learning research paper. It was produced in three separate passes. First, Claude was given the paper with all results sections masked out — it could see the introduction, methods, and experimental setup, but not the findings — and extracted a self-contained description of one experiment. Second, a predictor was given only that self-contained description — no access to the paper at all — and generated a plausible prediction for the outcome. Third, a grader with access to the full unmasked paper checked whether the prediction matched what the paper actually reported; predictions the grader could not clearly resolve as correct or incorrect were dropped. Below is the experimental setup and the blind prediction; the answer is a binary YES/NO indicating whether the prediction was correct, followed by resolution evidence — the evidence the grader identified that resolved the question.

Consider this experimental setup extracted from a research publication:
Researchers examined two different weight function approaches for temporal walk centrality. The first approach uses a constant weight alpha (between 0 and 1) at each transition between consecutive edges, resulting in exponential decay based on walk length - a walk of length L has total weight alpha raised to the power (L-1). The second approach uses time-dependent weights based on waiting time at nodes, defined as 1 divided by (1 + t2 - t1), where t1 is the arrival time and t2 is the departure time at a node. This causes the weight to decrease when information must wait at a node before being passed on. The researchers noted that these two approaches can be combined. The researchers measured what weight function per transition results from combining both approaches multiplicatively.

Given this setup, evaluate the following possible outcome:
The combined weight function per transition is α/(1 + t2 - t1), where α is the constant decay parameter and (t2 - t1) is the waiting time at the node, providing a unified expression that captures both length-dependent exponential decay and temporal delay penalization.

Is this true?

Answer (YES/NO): YES